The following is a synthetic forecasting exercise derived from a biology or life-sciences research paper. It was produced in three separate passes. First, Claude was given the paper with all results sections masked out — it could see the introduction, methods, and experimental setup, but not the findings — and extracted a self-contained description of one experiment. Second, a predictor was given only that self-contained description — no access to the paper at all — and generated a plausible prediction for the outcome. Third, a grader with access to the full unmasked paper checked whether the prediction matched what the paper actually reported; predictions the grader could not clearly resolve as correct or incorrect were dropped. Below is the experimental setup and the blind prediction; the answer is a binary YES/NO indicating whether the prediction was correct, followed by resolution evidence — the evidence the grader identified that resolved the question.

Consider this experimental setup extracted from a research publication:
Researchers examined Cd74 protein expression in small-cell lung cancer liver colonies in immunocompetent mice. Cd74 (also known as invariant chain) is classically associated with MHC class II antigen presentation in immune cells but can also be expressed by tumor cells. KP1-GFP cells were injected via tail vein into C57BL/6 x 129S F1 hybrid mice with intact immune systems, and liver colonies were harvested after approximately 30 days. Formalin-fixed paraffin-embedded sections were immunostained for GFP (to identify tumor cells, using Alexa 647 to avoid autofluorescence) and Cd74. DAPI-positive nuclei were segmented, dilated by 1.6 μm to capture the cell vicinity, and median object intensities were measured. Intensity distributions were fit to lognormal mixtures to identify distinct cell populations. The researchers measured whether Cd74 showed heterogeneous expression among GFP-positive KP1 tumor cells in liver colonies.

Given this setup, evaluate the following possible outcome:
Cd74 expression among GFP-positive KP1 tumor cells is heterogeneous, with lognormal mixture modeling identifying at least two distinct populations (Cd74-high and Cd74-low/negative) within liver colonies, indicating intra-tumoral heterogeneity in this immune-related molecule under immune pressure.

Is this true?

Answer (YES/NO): YES